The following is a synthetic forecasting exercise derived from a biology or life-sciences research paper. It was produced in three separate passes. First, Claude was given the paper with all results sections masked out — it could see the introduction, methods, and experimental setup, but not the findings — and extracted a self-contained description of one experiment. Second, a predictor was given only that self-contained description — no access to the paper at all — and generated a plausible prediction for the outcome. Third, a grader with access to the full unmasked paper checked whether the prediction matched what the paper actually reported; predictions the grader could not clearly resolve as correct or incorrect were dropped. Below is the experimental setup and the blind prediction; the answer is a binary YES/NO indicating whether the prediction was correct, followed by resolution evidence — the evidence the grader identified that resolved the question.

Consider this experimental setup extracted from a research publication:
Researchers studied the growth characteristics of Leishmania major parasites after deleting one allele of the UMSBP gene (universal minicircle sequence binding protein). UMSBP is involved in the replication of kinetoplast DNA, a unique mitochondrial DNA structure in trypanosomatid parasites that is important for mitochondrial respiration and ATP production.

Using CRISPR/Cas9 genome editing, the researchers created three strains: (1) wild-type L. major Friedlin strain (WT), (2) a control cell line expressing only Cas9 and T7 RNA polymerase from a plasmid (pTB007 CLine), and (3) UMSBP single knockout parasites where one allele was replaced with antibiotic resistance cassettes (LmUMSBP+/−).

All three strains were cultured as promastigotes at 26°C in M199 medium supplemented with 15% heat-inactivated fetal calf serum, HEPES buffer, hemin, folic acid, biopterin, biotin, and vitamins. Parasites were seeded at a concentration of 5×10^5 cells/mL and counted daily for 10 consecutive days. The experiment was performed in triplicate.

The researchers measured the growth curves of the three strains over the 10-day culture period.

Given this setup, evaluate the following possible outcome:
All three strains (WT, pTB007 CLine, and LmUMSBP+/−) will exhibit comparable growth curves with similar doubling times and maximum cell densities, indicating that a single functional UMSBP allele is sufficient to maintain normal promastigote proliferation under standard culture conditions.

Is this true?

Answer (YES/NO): NO